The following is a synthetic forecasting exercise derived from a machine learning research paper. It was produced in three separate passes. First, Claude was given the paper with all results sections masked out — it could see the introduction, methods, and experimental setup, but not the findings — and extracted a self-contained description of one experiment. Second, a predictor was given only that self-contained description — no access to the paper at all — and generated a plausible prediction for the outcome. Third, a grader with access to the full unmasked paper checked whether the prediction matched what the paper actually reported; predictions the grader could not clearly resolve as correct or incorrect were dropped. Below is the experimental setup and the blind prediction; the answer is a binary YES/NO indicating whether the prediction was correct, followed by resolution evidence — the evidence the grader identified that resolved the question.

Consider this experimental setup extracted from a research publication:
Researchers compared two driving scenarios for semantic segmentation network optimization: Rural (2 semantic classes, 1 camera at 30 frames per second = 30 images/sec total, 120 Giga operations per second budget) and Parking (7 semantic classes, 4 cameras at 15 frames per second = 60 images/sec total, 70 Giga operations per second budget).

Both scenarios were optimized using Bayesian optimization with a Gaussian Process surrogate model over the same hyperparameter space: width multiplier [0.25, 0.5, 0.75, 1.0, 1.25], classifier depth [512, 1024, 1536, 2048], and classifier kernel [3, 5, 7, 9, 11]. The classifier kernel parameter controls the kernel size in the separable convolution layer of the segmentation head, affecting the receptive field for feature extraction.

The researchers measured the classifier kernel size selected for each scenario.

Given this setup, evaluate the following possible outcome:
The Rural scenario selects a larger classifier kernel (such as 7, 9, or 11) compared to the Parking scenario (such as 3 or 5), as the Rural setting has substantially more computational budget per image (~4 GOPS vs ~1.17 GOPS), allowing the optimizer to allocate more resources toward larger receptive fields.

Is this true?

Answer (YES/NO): YES